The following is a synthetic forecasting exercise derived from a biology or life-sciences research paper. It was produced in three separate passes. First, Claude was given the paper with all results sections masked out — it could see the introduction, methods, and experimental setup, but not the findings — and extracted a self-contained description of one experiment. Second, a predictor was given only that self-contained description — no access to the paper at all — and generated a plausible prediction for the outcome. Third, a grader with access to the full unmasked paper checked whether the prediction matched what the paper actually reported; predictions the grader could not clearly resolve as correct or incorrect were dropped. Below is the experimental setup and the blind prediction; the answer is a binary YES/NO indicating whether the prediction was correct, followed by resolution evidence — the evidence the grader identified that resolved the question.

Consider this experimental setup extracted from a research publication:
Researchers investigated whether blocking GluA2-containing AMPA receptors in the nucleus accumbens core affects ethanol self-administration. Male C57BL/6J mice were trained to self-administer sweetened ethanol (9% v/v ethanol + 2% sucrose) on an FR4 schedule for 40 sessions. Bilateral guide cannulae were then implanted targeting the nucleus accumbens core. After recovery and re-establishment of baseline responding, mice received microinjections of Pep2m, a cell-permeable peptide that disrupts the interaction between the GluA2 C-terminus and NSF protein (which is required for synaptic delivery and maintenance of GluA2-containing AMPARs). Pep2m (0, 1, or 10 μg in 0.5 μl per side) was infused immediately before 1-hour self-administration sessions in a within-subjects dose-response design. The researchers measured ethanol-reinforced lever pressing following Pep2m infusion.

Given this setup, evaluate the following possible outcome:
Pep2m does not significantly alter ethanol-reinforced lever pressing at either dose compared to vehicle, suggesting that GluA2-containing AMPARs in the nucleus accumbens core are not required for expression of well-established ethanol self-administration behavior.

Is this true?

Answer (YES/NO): NO